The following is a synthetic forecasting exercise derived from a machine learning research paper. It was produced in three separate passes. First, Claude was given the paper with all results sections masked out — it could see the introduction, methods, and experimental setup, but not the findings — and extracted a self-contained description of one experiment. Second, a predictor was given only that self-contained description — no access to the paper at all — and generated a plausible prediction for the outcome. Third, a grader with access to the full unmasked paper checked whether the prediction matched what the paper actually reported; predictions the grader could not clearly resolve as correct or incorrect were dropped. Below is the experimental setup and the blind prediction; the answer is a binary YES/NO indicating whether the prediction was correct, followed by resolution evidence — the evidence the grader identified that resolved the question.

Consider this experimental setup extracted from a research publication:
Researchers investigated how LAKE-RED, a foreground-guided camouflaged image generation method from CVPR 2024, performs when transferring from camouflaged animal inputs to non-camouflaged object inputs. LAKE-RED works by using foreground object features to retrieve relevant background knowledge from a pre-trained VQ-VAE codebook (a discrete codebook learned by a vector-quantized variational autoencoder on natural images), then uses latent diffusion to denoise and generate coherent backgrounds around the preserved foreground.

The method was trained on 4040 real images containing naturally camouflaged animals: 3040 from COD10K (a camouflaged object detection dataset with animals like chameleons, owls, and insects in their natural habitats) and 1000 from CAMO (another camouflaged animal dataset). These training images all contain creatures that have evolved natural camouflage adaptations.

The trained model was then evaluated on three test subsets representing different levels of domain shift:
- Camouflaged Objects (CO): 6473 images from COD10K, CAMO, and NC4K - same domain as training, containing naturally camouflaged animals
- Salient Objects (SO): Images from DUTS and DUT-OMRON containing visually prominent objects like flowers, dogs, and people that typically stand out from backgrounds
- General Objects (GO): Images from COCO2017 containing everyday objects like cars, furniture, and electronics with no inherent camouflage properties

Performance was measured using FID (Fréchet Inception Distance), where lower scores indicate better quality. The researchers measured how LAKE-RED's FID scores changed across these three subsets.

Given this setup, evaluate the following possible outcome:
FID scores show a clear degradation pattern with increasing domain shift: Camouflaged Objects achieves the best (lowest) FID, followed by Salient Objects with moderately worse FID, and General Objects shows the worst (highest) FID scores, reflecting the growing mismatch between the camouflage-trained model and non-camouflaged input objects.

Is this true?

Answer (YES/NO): YES